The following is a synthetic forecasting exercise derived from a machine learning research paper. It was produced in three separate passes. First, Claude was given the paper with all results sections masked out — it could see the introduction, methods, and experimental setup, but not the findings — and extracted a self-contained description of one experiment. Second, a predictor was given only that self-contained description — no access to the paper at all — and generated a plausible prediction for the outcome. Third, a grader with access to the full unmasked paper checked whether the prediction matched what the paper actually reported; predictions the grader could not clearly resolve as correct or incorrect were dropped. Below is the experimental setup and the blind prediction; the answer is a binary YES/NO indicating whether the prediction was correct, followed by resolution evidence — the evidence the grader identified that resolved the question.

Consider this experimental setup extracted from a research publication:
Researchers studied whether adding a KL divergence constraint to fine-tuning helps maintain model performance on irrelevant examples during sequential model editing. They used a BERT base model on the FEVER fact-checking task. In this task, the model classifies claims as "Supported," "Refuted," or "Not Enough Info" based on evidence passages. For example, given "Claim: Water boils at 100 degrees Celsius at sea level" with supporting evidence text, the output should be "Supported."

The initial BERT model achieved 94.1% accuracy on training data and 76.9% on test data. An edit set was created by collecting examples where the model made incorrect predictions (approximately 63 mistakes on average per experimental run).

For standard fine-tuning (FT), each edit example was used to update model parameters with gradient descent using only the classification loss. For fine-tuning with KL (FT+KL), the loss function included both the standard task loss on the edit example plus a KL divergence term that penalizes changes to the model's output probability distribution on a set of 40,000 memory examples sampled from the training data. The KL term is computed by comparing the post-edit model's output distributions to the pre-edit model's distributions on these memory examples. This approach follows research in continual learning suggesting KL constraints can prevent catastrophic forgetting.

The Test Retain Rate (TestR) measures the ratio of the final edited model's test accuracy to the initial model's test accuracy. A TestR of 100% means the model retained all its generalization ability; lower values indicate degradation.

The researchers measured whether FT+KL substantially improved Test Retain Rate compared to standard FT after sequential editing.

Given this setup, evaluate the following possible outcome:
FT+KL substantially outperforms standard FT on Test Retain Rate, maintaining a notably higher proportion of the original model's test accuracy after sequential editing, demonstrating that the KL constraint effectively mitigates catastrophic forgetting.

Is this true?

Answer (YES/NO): NO